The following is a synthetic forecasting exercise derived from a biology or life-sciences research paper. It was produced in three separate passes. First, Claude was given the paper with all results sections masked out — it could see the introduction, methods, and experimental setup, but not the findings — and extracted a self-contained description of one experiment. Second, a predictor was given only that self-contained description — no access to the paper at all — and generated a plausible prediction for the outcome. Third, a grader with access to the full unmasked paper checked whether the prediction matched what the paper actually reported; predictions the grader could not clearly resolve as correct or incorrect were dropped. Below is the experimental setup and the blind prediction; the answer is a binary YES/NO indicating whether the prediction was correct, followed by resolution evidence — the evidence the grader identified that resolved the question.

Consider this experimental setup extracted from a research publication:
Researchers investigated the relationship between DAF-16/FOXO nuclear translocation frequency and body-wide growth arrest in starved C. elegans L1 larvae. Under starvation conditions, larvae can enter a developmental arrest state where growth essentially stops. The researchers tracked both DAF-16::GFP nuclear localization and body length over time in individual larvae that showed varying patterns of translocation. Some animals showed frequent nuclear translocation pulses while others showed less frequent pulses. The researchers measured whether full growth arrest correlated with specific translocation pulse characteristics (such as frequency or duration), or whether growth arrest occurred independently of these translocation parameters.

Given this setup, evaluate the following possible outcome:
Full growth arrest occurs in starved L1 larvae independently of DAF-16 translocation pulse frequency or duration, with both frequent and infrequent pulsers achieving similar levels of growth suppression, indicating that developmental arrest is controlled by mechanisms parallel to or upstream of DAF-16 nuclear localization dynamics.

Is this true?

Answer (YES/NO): NO